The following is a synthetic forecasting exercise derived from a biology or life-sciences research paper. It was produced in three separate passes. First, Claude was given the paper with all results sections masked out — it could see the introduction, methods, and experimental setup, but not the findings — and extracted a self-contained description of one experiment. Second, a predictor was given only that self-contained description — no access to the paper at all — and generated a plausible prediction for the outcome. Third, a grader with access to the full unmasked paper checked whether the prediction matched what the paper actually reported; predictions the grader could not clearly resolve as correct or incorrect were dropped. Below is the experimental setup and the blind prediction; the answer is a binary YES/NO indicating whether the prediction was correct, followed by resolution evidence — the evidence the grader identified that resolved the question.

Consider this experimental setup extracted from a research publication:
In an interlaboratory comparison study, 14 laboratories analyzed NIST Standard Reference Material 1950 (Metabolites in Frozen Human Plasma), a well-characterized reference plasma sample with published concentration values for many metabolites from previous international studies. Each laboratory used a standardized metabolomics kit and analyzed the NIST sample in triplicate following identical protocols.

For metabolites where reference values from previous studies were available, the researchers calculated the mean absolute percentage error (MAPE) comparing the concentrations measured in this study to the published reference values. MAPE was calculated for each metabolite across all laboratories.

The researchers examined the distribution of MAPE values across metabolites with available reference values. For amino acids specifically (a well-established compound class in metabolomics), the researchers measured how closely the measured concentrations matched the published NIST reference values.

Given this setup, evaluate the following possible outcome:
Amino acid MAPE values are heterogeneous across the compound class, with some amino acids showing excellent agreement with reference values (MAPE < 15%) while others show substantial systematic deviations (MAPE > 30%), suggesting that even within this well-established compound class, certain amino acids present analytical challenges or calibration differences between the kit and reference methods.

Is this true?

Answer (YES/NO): NO